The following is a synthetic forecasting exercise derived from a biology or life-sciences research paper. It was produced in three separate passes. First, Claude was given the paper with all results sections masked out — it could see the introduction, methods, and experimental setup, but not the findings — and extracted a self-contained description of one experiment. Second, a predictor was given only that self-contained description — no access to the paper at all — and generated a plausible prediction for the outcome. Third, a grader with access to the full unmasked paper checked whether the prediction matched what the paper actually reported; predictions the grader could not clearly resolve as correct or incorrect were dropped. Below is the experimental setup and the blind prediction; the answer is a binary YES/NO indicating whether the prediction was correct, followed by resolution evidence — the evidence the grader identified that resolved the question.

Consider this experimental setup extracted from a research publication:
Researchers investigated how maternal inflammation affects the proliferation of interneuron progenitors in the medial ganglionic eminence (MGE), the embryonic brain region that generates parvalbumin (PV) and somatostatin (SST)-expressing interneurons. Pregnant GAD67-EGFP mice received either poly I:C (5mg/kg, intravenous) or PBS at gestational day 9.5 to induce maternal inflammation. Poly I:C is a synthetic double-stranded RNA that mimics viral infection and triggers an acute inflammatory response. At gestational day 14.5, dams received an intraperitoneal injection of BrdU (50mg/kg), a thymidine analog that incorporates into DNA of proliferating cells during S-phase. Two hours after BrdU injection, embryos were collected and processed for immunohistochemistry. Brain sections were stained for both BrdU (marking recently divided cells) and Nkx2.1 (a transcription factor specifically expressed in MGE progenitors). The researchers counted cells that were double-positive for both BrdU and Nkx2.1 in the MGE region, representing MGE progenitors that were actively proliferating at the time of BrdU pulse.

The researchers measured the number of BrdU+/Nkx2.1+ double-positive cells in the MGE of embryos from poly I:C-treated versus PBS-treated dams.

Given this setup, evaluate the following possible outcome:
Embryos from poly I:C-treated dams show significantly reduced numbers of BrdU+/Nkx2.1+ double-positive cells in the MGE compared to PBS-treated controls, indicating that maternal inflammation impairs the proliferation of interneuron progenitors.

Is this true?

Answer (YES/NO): NO